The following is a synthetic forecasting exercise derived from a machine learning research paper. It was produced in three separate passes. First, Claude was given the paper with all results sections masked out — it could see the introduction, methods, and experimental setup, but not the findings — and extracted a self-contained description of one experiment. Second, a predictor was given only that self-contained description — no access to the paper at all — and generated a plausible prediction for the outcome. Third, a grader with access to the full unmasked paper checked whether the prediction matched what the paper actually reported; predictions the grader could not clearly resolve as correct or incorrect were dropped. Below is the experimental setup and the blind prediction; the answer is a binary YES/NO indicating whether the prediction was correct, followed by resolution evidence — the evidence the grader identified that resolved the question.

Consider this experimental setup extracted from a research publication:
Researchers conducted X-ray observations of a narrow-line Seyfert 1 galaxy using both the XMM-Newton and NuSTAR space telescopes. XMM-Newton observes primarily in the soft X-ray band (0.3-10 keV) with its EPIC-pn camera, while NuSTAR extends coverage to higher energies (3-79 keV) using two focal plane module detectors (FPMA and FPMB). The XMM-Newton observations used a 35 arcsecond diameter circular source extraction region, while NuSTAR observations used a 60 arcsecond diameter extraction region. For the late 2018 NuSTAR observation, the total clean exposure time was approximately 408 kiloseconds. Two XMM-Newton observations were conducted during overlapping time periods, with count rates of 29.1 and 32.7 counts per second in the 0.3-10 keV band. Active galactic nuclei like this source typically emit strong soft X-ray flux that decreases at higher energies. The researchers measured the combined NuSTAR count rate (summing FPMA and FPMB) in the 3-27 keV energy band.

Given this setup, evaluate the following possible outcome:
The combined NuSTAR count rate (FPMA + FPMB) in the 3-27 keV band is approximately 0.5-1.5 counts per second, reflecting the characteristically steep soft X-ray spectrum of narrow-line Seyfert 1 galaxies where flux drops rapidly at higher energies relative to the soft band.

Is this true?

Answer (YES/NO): YES